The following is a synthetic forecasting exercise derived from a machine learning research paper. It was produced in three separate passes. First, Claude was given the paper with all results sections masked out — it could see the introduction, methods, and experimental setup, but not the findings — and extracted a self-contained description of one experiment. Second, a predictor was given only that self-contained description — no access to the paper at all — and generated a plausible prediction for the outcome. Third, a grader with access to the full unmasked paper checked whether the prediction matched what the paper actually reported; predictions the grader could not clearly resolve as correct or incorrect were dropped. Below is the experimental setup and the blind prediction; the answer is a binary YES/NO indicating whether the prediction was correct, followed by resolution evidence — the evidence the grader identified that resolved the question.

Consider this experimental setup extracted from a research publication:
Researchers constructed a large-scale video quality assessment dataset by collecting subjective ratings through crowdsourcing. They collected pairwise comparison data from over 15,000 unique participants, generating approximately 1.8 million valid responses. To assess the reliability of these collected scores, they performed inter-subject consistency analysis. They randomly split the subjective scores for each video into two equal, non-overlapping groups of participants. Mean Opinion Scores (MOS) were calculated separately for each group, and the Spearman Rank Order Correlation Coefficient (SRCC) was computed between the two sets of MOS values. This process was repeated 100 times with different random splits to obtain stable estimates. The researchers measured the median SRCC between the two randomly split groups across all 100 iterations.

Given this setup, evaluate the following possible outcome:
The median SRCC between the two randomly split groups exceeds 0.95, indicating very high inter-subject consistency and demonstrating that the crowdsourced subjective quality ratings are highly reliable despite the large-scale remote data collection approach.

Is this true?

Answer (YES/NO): YES